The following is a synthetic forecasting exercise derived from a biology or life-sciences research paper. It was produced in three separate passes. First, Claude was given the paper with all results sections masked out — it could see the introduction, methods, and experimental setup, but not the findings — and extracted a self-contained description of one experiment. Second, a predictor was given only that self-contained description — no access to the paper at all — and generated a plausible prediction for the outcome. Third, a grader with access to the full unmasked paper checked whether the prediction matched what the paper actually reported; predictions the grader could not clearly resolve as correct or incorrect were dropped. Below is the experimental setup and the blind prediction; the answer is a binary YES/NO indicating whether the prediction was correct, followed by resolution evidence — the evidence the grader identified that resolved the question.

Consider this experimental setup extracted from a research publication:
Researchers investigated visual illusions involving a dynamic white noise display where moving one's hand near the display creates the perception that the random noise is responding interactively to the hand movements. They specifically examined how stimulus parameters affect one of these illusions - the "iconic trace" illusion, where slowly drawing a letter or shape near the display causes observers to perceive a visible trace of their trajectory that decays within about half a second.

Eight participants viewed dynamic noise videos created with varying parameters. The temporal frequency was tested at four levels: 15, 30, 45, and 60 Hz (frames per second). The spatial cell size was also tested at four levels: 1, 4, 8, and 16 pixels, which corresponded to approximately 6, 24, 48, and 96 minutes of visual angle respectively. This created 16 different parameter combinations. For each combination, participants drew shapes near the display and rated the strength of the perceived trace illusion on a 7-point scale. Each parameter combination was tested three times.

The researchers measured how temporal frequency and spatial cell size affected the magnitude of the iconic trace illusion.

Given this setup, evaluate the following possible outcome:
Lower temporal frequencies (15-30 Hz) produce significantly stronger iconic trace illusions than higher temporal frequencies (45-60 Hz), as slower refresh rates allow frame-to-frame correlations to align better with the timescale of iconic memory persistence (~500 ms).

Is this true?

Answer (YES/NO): NO